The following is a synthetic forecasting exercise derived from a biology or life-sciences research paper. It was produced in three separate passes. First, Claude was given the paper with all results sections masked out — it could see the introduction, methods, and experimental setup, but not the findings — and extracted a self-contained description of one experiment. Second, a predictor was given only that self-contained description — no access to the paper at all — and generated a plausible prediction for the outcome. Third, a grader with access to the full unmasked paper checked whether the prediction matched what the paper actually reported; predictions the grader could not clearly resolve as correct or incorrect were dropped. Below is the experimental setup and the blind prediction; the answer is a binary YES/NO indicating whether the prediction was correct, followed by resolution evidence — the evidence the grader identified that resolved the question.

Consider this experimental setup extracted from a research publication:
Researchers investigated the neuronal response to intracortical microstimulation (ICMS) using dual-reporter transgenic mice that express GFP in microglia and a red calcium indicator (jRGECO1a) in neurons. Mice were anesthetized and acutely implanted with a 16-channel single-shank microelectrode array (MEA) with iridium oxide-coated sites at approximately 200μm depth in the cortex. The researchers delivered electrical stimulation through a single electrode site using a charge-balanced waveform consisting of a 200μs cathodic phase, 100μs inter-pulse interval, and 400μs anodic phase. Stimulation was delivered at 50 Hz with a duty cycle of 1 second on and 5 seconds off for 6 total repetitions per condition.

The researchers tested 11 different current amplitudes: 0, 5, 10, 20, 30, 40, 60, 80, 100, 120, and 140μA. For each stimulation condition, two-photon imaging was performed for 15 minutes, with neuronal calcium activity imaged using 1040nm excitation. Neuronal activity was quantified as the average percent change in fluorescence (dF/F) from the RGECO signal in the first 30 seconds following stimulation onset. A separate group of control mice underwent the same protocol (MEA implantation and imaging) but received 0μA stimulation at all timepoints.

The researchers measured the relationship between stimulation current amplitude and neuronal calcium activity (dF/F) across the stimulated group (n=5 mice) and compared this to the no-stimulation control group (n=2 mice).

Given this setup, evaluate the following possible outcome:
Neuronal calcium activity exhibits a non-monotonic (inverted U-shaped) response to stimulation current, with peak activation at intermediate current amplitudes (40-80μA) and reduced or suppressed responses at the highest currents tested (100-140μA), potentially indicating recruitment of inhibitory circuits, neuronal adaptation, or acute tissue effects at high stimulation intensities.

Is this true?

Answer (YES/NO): NO